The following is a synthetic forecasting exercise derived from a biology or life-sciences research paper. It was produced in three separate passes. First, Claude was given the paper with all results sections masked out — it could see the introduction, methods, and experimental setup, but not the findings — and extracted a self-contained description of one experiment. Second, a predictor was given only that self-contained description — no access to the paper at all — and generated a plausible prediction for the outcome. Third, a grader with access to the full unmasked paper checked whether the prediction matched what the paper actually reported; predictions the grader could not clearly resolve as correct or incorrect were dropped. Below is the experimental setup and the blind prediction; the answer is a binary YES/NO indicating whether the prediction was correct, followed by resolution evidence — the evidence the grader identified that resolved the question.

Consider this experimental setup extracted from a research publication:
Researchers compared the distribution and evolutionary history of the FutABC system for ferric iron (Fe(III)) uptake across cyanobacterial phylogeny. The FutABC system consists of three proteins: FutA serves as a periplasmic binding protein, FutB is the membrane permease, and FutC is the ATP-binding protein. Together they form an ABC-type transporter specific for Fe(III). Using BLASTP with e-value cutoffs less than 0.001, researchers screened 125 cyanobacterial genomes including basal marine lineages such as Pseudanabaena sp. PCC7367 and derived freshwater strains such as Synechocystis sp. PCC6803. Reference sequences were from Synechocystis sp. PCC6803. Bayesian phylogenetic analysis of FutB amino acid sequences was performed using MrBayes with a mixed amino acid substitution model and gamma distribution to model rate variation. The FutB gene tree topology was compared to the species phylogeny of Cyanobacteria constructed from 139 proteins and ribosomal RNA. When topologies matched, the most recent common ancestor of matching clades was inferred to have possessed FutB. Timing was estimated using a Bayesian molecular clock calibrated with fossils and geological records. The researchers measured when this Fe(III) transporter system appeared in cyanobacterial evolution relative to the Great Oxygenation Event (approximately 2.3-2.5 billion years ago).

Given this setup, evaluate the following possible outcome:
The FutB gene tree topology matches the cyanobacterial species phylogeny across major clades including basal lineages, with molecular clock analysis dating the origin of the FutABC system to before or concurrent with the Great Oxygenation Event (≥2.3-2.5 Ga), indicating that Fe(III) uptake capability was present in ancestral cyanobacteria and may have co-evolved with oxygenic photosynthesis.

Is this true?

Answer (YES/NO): NO